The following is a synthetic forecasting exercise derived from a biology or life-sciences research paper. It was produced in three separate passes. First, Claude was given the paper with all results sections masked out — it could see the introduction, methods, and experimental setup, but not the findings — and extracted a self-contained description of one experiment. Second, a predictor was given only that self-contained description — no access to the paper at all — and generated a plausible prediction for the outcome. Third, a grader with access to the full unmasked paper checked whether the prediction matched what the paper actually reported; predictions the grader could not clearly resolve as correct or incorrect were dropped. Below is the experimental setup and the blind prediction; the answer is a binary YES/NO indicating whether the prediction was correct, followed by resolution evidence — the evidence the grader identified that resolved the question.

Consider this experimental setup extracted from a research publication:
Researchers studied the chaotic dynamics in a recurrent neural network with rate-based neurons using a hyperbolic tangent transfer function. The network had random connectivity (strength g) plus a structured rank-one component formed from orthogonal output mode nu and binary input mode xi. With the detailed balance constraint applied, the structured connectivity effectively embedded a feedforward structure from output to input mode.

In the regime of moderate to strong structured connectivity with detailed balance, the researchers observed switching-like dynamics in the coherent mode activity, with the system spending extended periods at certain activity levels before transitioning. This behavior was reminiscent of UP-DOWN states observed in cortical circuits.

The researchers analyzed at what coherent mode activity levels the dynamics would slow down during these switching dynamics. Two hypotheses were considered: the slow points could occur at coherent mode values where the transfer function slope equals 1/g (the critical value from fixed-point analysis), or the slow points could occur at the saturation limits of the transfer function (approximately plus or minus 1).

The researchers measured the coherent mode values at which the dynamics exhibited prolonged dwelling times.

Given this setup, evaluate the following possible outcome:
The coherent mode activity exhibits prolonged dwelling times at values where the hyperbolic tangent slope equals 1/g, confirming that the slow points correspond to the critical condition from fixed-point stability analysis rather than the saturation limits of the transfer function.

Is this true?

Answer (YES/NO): YES